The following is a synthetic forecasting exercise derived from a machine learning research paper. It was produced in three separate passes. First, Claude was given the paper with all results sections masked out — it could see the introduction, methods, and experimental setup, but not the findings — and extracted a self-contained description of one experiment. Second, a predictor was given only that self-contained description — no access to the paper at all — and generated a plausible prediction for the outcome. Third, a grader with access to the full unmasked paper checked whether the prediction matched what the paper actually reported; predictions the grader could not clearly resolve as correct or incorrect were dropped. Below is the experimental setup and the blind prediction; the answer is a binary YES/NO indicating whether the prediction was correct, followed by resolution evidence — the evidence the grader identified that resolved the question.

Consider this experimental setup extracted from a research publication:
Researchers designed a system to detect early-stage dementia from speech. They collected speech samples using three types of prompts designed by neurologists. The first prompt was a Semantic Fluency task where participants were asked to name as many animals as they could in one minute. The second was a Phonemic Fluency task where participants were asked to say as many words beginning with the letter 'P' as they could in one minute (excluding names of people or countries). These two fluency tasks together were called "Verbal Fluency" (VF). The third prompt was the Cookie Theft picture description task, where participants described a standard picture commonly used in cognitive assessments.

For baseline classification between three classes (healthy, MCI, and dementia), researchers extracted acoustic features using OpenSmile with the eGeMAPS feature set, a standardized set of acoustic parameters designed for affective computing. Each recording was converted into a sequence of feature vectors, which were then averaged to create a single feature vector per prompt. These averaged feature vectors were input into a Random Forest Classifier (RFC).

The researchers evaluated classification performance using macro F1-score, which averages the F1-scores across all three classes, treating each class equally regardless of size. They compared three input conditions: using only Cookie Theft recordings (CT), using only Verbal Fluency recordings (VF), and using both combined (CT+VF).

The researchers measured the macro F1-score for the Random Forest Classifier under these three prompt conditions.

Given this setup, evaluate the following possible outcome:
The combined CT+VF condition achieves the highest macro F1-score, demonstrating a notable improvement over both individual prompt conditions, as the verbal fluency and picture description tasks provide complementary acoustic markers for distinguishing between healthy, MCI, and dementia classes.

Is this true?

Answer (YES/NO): NO